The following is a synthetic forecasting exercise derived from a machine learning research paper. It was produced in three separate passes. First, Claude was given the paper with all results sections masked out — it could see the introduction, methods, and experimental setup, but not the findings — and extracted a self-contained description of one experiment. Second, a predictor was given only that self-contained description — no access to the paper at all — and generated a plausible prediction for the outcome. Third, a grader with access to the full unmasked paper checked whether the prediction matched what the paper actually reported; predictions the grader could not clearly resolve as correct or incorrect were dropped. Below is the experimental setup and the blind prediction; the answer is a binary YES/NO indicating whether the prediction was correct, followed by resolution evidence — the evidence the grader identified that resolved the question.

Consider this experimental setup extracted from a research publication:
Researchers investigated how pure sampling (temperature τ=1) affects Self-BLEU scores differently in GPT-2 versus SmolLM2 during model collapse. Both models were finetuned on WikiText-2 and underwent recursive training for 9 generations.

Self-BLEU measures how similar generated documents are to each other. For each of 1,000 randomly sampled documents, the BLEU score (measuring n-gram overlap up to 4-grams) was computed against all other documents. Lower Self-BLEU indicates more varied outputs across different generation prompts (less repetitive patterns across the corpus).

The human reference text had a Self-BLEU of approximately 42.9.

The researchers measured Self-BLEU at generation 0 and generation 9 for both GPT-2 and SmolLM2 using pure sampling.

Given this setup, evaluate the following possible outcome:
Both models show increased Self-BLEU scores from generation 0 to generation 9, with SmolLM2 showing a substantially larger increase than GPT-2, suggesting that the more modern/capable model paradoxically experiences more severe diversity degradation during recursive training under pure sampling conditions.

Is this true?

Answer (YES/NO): NO